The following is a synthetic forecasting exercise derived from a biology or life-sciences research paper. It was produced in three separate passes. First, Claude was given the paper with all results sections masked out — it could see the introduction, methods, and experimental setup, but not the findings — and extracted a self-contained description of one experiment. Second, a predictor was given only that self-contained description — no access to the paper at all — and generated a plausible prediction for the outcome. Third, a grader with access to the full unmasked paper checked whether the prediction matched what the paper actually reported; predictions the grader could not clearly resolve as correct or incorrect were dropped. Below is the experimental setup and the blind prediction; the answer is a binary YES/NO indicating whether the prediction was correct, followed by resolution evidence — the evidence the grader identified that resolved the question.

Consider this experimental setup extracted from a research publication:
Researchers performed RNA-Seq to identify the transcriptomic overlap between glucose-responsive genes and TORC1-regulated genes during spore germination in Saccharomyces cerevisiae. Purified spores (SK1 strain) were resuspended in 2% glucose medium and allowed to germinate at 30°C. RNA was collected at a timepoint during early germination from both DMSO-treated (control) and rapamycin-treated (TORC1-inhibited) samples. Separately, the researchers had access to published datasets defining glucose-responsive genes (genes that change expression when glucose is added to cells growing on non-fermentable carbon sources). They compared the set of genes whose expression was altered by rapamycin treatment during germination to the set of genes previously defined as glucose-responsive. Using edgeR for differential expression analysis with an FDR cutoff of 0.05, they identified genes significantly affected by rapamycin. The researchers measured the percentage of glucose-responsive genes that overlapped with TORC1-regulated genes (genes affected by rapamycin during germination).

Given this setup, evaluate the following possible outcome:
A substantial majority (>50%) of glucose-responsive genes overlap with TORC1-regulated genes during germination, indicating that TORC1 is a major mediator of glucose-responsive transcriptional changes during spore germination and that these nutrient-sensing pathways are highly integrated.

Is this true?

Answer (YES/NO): NO